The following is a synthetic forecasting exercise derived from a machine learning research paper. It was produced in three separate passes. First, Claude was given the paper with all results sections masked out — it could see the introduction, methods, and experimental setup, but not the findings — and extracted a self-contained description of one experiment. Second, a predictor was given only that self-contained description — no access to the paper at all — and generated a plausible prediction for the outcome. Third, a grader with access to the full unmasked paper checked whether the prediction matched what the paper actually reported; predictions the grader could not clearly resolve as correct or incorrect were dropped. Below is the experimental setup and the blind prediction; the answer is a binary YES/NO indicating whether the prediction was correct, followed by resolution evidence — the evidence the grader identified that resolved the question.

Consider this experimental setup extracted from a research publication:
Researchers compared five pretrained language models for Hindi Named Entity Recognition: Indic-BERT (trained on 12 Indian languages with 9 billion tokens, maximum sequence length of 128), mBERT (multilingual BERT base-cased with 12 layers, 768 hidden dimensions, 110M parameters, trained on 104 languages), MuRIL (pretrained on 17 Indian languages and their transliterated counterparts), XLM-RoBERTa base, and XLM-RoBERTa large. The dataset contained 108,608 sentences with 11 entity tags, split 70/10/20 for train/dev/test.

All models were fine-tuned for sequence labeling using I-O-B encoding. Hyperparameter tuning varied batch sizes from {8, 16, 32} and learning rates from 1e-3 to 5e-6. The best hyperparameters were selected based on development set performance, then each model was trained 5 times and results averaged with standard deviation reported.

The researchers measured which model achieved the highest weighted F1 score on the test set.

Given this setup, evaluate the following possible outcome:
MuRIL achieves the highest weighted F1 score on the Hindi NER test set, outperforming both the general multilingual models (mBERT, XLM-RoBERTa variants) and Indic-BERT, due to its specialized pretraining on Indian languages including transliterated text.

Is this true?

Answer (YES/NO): NO